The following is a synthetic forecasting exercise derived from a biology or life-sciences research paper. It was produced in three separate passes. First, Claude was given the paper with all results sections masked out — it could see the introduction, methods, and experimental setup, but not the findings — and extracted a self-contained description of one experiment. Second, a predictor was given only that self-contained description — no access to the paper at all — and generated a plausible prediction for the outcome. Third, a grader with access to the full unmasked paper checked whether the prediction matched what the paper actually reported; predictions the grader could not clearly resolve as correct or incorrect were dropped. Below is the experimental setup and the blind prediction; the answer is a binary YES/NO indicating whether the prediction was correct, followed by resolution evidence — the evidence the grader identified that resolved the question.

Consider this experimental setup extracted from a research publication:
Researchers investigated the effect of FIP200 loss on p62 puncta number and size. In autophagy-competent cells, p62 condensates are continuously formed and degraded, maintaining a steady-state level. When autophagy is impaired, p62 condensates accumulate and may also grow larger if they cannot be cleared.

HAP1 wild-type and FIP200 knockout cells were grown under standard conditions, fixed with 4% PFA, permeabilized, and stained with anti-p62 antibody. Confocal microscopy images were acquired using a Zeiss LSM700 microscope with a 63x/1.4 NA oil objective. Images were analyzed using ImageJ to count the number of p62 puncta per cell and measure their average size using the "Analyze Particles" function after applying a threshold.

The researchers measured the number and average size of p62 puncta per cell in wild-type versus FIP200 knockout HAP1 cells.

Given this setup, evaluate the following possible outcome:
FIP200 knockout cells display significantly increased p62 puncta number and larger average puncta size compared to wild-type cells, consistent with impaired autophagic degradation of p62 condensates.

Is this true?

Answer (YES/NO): YES